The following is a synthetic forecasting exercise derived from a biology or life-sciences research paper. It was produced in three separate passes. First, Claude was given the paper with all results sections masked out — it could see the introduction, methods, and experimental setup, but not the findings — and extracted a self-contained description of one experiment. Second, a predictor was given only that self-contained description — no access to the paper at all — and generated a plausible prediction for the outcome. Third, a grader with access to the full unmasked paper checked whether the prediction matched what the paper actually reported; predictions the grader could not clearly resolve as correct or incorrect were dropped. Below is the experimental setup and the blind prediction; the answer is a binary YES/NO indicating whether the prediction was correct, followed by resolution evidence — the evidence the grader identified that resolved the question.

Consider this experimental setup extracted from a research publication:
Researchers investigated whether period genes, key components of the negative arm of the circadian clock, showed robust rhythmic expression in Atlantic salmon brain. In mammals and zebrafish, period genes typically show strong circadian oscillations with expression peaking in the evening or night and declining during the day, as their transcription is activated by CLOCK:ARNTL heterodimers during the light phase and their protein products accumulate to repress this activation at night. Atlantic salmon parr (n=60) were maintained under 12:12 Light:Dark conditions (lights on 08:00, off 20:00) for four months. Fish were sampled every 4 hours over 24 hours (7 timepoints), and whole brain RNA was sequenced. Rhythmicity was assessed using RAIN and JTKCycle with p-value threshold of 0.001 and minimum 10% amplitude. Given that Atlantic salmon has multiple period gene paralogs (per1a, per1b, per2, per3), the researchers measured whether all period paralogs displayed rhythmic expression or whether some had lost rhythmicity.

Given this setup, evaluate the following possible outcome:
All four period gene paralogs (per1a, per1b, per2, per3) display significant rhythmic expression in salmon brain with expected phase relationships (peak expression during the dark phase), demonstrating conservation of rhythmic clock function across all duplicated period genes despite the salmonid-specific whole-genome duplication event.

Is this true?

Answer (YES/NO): NO